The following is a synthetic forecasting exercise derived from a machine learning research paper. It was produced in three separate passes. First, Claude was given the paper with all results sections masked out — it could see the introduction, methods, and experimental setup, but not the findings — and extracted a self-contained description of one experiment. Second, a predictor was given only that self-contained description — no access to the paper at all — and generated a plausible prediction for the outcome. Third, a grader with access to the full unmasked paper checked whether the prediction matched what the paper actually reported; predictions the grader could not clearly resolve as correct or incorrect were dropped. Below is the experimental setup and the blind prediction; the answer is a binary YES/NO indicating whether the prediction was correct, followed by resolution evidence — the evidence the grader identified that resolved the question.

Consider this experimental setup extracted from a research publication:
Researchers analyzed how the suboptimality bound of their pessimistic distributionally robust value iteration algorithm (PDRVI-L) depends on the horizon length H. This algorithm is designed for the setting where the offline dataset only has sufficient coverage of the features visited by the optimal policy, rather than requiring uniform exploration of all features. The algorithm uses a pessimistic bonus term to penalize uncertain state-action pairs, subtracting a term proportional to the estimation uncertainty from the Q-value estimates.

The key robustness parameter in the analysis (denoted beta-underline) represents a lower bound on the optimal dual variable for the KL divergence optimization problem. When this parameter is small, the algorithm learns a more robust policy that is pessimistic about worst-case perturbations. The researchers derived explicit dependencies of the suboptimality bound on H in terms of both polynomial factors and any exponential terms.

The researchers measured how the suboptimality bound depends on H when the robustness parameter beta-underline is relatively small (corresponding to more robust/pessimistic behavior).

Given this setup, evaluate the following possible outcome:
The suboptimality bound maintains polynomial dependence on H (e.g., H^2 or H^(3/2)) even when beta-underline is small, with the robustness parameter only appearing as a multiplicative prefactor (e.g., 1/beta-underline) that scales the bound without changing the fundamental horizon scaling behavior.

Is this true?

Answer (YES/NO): NO